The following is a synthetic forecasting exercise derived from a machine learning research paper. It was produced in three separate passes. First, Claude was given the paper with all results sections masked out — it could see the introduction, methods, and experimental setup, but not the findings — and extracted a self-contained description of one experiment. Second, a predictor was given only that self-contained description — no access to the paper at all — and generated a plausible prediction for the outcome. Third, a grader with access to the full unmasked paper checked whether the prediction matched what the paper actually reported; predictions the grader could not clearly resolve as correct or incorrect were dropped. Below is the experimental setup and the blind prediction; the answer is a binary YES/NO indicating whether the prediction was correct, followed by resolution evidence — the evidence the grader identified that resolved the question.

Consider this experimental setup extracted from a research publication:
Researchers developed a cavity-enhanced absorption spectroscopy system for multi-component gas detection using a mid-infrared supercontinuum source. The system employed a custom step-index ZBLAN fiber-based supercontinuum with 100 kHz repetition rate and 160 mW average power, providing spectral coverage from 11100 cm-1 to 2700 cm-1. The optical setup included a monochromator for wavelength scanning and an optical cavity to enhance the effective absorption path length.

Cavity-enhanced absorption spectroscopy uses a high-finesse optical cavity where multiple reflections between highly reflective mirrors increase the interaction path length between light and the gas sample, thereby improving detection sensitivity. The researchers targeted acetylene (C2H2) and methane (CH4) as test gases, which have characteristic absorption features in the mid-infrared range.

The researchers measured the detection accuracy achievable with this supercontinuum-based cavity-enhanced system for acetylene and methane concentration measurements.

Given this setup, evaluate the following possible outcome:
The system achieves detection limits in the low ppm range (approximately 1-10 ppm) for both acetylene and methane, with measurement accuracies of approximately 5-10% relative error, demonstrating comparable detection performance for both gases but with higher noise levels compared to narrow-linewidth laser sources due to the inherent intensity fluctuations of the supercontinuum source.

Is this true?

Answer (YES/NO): NO